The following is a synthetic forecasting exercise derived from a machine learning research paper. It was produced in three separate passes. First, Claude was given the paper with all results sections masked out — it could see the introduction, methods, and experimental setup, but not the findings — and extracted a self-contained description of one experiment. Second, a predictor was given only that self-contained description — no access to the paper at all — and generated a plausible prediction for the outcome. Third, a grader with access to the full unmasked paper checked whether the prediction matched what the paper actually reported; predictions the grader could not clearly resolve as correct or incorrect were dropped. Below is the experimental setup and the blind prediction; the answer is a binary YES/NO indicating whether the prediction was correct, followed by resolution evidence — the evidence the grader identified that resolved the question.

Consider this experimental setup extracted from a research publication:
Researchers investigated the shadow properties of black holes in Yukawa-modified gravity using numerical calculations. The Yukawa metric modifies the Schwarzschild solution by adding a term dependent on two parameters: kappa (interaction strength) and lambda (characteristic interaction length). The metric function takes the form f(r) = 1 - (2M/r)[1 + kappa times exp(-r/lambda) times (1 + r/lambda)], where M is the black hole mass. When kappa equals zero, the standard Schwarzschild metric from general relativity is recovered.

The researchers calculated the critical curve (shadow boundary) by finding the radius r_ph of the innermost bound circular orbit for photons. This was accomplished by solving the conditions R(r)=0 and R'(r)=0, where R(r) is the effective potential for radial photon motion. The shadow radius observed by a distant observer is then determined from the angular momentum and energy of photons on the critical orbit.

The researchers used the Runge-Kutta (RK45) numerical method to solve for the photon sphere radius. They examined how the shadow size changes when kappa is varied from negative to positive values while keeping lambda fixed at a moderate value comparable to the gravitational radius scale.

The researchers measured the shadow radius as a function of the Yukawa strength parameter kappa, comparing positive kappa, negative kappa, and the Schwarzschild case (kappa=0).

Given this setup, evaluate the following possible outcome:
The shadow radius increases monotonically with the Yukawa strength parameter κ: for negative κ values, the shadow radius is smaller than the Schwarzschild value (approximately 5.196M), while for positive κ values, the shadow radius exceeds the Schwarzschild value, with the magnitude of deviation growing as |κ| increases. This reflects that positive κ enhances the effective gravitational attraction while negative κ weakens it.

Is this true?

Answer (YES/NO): YES